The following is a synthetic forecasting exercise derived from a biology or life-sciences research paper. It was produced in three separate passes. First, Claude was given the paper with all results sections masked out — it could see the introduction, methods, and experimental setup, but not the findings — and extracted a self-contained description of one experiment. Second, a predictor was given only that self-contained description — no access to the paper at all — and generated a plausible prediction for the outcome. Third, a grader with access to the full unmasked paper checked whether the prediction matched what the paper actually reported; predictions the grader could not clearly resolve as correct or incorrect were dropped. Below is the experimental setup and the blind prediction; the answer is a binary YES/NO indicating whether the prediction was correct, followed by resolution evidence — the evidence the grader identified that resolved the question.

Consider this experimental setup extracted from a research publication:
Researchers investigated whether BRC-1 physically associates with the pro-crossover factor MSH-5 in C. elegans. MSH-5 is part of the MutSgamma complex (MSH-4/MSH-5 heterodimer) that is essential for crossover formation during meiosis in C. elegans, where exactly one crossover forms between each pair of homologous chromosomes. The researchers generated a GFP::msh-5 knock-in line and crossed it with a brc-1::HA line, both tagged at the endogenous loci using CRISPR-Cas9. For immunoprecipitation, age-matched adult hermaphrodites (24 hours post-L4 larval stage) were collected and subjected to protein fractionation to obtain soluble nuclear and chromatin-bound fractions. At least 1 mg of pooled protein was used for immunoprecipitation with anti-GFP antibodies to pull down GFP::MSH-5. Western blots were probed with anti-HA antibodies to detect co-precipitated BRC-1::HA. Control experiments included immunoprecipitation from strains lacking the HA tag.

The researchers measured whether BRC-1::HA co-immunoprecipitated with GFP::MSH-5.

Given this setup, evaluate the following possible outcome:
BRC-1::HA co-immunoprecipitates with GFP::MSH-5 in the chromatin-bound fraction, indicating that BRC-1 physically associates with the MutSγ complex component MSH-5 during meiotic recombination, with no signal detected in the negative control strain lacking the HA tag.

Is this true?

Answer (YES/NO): NO